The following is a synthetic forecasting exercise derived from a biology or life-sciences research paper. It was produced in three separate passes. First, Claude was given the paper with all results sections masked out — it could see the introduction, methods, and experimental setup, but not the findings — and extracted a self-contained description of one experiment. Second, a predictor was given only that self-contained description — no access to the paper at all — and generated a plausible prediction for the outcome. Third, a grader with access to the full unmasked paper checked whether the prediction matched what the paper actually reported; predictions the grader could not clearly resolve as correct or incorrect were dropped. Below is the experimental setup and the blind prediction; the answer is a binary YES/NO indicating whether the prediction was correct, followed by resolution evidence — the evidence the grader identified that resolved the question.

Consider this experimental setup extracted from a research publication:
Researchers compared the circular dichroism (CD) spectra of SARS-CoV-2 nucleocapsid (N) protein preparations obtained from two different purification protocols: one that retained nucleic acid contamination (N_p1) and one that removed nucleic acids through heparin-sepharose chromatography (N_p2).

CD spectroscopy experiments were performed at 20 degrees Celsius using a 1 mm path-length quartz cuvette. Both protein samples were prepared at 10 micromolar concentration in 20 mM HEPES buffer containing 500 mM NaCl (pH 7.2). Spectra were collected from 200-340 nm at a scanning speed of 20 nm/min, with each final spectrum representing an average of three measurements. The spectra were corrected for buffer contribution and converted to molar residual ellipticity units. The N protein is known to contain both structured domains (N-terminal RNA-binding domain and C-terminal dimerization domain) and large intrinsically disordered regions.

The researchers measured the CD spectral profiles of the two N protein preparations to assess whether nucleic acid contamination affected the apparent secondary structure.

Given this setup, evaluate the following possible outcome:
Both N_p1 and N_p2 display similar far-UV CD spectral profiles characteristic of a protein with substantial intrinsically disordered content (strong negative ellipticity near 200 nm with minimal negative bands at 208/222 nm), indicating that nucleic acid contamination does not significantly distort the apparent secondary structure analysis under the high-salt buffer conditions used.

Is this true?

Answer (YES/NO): YES